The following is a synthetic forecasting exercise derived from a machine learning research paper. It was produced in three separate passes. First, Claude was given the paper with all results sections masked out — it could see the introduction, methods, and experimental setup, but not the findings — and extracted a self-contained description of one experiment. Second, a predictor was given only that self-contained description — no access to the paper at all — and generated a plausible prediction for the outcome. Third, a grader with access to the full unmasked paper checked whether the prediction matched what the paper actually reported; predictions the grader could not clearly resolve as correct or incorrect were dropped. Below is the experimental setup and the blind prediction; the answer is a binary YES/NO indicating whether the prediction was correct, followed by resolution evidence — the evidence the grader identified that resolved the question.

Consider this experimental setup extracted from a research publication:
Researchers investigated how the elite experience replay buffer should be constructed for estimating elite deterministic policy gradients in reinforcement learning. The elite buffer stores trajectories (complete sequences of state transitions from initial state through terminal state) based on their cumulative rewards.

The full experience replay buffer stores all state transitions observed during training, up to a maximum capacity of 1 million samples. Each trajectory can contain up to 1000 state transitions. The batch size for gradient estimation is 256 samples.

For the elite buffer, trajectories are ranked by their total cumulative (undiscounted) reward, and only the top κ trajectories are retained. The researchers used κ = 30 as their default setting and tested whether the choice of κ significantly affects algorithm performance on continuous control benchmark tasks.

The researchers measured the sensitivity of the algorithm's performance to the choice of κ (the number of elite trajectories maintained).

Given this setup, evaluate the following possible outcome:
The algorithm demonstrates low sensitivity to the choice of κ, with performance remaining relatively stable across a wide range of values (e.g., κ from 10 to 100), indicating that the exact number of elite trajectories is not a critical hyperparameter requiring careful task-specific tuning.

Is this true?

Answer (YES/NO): YES